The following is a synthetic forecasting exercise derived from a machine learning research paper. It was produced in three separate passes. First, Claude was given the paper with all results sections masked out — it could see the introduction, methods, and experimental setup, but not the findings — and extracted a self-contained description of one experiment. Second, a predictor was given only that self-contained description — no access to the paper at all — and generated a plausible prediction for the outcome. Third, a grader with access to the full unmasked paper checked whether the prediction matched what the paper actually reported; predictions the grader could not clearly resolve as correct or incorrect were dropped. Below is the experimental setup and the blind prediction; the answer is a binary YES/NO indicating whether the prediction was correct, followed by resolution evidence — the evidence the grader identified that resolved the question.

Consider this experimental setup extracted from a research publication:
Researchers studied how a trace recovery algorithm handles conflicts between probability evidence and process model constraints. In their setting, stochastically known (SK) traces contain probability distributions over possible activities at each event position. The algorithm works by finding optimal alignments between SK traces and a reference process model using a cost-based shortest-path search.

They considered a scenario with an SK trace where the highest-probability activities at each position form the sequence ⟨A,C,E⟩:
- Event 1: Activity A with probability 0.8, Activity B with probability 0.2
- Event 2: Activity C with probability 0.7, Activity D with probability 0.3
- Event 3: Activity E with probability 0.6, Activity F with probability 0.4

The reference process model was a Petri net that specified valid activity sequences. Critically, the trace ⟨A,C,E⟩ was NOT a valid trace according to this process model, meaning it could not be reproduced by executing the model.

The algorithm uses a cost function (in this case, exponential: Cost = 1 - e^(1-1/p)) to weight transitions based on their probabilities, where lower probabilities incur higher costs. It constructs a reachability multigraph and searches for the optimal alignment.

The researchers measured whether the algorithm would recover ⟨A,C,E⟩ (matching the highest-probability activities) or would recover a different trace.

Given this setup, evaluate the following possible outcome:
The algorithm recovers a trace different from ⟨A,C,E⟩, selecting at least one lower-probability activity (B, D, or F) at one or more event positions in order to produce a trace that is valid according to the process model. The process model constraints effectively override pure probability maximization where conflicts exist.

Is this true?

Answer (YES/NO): YES